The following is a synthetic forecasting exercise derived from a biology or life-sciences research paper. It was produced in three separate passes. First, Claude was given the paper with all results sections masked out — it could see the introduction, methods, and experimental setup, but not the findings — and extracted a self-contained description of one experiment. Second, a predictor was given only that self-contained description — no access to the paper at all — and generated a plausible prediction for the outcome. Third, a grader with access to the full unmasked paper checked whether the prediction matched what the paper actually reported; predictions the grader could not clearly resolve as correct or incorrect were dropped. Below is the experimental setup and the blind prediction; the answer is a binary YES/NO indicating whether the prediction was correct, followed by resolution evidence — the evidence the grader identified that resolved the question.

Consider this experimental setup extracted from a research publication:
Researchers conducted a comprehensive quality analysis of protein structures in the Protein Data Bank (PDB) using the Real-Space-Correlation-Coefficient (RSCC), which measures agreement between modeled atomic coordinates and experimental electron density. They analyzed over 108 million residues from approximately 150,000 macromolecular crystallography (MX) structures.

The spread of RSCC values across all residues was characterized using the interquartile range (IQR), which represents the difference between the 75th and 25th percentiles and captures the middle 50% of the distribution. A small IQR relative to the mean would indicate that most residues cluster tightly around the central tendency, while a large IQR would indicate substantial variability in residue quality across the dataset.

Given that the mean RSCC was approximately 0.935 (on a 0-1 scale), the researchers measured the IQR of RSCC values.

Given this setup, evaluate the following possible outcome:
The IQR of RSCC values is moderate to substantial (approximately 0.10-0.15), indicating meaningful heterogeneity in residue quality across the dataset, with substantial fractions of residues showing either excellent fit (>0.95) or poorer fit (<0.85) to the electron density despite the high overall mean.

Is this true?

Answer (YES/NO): NO